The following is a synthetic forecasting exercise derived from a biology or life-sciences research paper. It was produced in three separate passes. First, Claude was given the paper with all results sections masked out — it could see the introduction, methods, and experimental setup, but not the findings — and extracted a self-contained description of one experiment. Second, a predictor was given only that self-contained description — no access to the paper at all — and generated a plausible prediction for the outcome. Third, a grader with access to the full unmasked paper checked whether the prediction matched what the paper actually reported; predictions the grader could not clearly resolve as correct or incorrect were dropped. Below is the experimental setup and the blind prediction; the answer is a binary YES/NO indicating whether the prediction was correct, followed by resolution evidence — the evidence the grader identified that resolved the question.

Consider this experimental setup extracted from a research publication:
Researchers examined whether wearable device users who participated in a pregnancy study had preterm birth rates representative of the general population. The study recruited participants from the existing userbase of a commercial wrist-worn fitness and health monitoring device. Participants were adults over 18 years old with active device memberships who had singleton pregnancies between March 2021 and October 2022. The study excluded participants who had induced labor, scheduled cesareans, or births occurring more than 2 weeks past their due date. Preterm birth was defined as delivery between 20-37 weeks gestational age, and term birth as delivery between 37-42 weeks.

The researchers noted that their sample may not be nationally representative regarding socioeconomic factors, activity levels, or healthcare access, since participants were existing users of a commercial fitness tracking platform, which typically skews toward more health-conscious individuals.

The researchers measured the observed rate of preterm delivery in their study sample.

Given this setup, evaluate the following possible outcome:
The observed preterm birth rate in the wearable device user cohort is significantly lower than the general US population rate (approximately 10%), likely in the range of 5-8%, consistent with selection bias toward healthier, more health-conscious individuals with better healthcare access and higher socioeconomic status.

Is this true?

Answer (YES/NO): NO